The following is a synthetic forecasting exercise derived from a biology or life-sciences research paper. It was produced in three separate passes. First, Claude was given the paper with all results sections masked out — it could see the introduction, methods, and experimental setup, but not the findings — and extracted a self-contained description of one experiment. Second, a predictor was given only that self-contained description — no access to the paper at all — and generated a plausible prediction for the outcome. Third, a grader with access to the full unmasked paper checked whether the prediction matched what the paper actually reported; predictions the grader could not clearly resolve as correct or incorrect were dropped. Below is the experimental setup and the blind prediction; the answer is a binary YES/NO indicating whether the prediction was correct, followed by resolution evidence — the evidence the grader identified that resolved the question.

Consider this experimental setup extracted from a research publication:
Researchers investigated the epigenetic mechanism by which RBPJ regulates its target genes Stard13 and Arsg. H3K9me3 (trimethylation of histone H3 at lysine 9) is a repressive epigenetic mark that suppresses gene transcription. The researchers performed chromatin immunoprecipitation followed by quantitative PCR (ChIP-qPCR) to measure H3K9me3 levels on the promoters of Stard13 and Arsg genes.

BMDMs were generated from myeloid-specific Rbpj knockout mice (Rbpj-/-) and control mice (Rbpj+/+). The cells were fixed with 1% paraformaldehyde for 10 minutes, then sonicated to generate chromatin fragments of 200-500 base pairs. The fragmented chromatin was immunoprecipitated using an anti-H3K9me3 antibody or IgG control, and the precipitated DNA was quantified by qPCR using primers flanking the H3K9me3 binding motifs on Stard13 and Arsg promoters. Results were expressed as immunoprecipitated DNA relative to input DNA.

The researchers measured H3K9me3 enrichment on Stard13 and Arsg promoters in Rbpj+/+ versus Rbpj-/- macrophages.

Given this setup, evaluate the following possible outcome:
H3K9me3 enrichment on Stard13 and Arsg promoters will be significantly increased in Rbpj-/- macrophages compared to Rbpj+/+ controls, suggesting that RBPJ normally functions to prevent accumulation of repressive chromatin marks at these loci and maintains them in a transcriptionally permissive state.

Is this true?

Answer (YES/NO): YES